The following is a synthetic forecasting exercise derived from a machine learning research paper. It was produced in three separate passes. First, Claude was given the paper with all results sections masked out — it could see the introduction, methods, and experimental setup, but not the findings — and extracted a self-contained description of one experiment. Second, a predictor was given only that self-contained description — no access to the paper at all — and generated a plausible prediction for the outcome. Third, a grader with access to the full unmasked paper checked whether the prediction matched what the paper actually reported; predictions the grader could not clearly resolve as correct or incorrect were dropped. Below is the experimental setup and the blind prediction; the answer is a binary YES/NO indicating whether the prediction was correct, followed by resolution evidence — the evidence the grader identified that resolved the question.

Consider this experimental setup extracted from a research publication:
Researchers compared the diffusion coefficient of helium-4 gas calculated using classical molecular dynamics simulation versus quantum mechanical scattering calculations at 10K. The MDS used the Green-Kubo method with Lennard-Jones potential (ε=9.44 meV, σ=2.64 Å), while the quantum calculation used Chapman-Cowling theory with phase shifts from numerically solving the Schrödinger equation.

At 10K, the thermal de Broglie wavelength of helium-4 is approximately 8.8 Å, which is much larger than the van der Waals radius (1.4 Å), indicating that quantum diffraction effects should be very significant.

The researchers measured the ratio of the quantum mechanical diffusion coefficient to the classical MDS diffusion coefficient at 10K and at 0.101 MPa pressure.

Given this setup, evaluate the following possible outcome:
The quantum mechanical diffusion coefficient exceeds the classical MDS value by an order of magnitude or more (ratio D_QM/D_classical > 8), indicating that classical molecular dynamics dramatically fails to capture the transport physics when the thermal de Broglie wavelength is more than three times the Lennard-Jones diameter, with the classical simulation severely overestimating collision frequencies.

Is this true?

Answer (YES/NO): NO